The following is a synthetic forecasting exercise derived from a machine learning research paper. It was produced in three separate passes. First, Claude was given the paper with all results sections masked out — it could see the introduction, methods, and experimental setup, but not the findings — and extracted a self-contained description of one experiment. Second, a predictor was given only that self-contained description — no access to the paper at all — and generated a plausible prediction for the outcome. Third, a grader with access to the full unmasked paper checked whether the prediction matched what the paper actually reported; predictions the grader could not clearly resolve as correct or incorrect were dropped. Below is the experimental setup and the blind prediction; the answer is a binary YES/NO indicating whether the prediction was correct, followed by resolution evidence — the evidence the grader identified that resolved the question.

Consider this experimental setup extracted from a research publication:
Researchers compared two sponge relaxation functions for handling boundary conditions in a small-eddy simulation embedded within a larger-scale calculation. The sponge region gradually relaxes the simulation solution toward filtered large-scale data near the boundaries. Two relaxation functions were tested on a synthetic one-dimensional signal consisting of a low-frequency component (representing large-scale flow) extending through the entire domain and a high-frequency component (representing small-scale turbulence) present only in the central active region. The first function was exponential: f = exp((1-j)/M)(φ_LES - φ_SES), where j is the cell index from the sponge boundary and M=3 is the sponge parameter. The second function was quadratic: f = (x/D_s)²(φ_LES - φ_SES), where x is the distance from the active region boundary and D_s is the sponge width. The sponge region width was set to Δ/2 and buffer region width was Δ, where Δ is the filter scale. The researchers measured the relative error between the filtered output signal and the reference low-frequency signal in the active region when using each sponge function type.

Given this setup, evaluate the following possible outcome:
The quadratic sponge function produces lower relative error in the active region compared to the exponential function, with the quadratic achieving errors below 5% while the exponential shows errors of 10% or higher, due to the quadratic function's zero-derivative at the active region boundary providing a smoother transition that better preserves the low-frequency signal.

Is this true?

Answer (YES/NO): NO